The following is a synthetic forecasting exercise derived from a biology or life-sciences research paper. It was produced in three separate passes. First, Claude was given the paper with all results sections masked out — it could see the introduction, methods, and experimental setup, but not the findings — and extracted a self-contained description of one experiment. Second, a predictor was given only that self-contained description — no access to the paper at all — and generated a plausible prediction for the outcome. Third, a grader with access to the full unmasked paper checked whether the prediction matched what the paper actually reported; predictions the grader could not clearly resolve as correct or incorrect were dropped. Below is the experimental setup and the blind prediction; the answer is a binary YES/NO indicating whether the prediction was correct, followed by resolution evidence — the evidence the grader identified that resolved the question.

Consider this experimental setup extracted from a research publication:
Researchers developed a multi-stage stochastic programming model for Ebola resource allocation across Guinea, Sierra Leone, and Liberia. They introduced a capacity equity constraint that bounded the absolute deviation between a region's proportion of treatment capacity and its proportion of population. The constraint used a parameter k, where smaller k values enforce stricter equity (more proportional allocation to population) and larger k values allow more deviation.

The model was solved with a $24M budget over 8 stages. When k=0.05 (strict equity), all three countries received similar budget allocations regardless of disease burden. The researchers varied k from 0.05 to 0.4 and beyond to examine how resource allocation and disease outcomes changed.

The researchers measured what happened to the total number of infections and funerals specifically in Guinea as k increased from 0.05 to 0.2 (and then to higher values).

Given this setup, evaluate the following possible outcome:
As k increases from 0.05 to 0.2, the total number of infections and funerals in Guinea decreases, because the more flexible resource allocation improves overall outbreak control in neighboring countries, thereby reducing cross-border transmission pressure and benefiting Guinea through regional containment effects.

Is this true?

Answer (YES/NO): NO